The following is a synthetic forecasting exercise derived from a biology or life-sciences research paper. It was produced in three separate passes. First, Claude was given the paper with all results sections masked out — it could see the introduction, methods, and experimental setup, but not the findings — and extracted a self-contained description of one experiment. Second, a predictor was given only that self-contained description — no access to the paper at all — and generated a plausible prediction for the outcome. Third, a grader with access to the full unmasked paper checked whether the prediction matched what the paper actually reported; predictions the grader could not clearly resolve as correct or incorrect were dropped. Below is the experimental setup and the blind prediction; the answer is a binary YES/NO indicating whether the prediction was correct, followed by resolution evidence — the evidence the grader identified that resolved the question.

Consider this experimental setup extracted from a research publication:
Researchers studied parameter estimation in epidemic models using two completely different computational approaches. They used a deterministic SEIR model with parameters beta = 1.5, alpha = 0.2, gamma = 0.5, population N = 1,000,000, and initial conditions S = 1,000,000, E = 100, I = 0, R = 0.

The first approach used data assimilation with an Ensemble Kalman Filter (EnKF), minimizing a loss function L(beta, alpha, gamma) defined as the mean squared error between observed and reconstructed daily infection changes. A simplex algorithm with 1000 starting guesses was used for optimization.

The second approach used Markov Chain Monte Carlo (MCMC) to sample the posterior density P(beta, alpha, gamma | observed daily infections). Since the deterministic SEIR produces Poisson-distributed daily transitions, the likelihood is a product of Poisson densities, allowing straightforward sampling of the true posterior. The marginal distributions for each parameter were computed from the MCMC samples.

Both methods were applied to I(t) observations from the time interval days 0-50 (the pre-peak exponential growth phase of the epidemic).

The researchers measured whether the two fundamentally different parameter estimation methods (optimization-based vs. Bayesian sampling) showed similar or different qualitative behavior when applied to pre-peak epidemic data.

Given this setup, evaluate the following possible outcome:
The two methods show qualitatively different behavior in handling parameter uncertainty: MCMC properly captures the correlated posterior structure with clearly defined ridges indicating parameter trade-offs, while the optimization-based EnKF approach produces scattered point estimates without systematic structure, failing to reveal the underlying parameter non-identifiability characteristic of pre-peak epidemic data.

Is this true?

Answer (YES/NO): NO